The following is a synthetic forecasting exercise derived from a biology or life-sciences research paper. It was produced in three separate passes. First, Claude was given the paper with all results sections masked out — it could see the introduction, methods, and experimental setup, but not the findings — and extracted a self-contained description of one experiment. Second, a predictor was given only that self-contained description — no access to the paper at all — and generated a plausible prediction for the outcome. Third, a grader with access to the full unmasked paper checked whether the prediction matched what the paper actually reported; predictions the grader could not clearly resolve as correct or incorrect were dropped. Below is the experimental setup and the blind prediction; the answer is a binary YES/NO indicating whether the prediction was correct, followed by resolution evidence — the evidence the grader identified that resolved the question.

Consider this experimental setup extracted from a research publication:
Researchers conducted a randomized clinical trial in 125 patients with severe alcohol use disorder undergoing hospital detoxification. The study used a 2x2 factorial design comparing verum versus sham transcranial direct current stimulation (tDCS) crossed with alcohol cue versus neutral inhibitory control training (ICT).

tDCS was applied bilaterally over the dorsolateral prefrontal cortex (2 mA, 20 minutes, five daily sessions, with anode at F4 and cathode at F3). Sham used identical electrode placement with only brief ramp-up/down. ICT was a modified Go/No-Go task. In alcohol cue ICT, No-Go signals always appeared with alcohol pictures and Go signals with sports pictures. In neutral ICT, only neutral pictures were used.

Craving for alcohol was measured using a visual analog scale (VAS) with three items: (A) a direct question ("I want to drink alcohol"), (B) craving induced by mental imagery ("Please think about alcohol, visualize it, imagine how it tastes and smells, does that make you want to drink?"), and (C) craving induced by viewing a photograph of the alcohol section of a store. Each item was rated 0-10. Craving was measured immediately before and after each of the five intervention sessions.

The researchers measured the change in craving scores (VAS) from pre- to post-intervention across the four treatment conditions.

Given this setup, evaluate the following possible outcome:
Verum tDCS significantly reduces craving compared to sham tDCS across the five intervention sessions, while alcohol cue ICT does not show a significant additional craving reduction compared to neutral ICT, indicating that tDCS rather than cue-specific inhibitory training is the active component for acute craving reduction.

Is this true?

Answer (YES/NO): NO